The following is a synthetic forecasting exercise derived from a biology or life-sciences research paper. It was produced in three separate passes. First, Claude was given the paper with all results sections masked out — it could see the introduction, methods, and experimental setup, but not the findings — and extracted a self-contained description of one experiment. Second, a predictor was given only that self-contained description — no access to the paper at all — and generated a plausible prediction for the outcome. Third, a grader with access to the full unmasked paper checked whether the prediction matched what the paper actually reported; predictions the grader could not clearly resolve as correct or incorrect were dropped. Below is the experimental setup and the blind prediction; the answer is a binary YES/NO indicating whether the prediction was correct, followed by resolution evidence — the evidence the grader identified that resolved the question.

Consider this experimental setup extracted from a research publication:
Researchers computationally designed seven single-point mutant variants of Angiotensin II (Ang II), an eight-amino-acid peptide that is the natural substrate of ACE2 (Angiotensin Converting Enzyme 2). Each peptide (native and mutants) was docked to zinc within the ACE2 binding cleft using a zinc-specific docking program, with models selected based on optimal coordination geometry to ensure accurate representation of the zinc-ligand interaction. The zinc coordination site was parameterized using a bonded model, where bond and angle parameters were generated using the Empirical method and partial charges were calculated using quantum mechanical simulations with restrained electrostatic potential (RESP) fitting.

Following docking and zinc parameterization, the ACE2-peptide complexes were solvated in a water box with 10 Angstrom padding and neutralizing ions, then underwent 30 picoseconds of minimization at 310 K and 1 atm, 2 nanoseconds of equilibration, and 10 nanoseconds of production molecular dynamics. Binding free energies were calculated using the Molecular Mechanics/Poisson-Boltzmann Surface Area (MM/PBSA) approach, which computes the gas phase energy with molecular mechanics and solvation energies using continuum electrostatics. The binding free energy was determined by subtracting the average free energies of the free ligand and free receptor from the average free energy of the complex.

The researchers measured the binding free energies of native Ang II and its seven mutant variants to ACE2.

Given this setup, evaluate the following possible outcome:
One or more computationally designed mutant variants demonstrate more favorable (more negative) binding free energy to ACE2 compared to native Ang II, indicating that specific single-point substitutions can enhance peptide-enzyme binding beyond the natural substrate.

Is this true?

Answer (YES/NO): NO